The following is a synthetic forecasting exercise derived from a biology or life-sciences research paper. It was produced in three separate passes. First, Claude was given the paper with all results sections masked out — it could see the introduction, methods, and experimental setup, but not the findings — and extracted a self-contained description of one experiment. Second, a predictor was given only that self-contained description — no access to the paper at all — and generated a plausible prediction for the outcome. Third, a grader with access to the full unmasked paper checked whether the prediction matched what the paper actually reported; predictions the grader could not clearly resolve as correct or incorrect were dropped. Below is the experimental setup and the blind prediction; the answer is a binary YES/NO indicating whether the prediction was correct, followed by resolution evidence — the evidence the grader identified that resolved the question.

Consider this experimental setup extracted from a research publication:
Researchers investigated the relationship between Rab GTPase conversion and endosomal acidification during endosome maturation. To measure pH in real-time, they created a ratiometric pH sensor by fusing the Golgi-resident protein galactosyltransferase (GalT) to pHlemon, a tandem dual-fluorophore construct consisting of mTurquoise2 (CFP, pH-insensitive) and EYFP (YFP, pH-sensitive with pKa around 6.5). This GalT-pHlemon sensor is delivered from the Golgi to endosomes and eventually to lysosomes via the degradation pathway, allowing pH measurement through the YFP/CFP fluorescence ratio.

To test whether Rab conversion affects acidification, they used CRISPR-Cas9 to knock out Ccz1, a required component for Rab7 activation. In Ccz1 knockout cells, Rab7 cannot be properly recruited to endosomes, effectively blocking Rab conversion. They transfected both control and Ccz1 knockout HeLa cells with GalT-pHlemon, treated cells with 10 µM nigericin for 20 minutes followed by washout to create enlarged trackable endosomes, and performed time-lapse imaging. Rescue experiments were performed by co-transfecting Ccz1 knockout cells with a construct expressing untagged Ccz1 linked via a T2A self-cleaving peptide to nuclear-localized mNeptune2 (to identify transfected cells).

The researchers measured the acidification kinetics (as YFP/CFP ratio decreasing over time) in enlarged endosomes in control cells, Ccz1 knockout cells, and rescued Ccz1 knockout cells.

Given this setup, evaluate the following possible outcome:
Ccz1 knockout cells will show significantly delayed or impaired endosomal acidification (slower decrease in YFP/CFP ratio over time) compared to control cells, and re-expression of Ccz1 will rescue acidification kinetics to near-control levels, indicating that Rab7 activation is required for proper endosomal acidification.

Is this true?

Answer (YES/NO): YES